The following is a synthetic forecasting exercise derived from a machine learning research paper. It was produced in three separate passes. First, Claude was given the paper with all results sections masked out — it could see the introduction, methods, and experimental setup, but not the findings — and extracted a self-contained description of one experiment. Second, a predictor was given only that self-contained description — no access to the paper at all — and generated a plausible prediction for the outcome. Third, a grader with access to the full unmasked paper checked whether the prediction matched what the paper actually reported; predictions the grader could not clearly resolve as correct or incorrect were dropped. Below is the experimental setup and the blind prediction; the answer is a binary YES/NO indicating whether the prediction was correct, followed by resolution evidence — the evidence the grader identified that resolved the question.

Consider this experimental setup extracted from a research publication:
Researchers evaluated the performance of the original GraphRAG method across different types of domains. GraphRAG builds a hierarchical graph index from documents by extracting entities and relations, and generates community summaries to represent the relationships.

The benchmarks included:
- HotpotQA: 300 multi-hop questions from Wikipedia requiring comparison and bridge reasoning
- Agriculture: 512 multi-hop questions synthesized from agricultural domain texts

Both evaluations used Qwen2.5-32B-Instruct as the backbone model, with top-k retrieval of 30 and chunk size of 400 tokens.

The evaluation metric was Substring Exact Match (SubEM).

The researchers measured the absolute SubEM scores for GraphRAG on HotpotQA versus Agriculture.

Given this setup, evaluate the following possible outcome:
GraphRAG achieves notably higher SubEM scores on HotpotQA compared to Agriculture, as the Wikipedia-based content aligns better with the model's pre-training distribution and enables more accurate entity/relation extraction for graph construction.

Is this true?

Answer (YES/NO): YES